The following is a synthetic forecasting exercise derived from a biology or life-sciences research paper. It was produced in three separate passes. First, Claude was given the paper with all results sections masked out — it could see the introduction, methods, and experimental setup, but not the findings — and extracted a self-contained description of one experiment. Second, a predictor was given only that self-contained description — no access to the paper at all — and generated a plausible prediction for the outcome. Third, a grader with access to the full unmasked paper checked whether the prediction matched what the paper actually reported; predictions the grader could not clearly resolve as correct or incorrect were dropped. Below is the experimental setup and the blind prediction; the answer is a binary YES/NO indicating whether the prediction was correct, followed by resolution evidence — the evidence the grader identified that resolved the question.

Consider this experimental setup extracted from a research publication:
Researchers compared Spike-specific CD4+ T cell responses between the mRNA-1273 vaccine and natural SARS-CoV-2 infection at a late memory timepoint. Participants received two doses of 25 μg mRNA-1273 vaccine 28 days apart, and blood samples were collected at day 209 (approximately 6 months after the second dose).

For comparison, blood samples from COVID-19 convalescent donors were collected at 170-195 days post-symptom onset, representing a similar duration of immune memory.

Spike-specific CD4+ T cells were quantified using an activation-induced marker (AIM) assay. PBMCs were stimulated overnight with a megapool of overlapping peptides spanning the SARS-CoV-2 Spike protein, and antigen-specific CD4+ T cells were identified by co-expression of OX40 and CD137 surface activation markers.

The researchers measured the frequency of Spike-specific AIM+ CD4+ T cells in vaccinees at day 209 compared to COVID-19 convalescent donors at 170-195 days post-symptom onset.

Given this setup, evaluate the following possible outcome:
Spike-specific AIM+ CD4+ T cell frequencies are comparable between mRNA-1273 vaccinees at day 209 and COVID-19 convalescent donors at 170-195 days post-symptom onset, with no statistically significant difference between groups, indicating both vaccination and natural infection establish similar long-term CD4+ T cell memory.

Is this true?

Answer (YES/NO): YES